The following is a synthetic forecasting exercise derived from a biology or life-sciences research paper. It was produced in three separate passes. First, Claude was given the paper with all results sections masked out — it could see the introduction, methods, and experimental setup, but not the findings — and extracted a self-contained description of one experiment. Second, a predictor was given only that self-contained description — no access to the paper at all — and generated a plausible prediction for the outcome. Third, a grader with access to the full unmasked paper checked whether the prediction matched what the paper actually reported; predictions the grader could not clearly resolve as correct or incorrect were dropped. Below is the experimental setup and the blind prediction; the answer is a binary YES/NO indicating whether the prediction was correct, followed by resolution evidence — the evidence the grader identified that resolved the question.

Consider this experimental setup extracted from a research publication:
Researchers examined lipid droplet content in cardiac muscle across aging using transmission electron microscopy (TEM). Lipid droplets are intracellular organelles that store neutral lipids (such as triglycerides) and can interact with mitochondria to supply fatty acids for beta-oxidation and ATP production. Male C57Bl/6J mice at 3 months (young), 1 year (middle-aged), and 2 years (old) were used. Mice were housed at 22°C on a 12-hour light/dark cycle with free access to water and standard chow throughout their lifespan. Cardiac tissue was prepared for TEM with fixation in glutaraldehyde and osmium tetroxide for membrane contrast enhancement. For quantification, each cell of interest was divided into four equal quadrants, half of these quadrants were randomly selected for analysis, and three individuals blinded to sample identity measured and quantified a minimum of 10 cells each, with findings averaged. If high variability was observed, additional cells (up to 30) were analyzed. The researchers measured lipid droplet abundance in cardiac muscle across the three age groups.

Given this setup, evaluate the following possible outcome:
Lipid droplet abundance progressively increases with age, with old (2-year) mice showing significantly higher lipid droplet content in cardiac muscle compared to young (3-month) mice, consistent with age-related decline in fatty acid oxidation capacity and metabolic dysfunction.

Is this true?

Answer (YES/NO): NO